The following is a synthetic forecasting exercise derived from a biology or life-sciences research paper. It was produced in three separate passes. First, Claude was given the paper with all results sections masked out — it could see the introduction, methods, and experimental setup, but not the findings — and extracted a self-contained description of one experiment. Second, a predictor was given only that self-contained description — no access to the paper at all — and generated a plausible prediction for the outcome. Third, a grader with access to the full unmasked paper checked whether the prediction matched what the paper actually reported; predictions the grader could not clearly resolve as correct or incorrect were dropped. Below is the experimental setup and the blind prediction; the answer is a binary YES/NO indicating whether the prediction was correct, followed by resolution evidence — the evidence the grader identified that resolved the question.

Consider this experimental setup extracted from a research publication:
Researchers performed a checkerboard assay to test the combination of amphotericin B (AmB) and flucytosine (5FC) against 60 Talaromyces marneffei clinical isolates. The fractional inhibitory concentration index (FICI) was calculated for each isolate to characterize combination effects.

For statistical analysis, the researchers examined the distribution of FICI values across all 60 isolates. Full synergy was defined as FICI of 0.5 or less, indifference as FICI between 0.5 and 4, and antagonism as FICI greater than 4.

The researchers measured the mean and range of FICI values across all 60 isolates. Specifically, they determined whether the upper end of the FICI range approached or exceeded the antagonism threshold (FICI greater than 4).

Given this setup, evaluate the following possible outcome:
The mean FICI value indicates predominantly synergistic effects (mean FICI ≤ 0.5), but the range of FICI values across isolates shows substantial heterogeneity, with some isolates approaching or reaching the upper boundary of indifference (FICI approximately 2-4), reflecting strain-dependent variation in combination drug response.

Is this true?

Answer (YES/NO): NO